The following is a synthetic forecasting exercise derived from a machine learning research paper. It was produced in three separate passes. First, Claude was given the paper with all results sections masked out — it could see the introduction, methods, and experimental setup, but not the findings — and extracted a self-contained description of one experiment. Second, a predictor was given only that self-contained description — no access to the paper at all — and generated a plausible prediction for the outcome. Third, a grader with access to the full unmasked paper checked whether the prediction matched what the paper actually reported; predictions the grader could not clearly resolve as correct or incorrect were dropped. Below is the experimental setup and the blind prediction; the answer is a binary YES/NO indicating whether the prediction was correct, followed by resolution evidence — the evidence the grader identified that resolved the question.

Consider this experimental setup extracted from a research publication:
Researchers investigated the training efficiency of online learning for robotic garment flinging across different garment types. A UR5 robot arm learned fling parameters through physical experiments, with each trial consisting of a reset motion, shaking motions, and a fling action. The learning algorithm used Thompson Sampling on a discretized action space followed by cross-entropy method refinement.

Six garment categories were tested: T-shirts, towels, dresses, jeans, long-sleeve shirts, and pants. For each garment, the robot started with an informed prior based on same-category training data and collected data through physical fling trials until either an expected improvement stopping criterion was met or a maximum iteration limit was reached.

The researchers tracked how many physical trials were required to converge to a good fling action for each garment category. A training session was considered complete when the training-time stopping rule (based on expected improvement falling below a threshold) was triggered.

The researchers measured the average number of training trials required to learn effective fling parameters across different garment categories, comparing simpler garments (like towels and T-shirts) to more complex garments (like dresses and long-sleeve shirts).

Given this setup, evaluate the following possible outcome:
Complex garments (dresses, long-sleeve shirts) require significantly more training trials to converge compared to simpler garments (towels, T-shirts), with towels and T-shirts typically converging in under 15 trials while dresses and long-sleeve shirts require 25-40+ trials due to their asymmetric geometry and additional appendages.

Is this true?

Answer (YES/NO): NO